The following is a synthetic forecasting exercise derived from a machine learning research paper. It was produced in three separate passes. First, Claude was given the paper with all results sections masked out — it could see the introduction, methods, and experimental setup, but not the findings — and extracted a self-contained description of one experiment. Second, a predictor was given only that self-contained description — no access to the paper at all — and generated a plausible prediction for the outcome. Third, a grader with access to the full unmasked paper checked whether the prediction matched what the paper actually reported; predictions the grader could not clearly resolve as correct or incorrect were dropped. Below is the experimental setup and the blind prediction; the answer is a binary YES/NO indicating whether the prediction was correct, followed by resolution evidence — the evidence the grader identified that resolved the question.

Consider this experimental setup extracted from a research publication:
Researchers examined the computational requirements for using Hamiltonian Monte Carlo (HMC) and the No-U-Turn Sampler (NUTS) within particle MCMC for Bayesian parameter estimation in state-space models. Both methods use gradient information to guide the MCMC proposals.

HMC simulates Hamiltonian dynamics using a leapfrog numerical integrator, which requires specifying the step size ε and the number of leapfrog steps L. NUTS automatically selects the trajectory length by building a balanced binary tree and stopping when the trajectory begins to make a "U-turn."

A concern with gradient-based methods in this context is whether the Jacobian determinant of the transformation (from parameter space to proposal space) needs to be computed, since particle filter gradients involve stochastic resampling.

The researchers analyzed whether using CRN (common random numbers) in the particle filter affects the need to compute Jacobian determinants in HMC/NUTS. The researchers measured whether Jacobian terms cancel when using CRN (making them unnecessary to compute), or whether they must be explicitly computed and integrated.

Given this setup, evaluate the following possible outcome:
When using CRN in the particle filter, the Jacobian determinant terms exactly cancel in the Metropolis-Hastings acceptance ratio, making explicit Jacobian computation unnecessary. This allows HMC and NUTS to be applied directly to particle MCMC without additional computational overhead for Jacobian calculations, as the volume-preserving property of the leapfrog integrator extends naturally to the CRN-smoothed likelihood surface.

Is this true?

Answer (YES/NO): YES